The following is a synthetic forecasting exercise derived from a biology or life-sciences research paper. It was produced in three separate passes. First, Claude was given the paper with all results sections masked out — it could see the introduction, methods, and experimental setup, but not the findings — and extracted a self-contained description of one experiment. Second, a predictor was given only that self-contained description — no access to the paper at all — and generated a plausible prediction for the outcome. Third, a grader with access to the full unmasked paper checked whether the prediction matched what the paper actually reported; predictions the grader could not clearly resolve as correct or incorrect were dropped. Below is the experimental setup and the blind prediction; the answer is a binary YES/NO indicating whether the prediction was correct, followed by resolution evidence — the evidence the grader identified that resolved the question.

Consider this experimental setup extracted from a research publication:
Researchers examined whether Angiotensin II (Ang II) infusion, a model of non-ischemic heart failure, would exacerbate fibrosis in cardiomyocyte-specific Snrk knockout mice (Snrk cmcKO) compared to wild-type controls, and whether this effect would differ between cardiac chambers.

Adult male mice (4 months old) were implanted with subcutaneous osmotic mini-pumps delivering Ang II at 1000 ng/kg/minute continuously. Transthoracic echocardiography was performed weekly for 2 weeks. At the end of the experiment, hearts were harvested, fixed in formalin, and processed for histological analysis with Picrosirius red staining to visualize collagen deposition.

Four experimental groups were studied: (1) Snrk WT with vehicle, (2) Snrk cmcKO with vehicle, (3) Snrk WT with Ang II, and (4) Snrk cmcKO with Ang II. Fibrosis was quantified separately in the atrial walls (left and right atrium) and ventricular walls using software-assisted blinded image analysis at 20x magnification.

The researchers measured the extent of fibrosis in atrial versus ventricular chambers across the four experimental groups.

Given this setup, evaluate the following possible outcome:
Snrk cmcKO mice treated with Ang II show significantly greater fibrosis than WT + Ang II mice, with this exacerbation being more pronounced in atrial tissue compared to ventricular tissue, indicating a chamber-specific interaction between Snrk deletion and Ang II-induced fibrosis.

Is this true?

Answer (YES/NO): NO